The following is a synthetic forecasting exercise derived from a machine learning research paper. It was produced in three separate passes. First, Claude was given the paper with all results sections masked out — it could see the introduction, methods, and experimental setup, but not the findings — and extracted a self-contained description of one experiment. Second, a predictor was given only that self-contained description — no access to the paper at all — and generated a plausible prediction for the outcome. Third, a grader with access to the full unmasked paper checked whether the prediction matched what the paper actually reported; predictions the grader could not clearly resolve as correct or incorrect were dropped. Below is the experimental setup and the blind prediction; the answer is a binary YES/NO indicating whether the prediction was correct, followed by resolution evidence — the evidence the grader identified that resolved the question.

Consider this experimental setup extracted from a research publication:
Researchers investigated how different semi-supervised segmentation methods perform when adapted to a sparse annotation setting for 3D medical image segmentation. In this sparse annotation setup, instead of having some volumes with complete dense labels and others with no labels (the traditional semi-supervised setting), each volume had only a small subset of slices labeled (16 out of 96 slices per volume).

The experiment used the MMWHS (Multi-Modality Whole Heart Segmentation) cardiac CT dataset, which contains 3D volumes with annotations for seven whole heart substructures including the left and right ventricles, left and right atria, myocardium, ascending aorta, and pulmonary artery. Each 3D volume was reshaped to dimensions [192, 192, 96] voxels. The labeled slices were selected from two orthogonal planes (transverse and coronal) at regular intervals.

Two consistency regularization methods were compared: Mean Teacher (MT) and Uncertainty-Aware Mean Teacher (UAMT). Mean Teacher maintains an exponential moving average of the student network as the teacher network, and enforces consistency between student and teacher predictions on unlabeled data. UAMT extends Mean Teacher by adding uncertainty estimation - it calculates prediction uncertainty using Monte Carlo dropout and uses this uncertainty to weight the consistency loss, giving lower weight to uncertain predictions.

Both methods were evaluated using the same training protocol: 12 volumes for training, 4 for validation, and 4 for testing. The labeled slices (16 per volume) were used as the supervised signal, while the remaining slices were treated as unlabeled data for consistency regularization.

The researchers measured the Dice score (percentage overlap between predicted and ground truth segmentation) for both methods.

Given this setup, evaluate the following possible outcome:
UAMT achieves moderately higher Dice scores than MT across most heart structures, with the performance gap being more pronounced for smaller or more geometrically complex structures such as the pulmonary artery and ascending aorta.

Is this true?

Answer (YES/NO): NO